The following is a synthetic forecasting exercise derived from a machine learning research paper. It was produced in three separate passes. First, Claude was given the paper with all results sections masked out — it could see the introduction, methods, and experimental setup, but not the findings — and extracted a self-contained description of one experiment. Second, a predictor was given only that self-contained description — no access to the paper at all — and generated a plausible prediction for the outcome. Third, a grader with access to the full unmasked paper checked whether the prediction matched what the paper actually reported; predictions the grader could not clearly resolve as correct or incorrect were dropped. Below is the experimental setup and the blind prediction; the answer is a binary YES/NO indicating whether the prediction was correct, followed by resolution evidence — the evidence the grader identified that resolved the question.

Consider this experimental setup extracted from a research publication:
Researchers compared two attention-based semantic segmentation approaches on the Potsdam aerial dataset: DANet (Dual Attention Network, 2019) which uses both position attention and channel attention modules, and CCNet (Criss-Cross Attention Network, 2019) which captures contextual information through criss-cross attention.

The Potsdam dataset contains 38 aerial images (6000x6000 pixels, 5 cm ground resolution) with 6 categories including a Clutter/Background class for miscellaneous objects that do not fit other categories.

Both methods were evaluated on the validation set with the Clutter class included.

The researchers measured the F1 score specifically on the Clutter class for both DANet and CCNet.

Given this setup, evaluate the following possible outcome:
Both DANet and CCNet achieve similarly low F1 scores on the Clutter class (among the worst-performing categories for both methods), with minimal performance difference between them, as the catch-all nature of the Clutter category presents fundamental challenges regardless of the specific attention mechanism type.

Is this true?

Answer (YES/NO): NO